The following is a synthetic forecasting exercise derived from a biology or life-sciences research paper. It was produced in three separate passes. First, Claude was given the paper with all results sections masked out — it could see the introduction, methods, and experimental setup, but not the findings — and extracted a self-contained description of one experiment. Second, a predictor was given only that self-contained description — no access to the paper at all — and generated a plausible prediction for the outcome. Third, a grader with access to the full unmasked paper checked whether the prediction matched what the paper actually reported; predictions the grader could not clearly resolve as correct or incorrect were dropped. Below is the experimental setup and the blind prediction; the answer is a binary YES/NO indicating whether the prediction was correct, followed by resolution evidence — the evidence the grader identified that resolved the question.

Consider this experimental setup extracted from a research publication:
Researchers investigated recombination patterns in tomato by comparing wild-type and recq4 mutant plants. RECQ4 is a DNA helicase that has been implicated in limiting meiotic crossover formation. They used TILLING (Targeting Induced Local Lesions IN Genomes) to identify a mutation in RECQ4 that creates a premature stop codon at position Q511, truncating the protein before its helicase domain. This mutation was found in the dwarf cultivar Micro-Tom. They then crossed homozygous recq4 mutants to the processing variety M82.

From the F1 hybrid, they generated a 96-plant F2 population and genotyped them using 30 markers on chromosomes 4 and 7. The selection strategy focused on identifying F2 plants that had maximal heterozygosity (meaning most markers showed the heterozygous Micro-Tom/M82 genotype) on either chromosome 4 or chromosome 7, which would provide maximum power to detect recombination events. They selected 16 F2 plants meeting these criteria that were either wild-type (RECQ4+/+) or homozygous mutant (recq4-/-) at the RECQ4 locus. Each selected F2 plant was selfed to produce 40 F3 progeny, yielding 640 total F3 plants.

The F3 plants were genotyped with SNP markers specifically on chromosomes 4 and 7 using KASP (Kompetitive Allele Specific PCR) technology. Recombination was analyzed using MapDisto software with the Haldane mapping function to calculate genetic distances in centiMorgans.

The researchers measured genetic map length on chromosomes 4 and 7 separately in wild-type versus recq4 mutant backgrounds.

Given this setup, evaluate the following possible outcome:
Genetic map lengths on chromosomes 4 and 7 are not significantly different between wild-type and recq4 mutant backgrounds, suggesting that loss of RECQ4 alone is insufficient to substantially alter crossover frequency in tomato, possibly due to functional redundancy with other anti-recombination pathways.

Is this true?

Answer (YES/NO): NO